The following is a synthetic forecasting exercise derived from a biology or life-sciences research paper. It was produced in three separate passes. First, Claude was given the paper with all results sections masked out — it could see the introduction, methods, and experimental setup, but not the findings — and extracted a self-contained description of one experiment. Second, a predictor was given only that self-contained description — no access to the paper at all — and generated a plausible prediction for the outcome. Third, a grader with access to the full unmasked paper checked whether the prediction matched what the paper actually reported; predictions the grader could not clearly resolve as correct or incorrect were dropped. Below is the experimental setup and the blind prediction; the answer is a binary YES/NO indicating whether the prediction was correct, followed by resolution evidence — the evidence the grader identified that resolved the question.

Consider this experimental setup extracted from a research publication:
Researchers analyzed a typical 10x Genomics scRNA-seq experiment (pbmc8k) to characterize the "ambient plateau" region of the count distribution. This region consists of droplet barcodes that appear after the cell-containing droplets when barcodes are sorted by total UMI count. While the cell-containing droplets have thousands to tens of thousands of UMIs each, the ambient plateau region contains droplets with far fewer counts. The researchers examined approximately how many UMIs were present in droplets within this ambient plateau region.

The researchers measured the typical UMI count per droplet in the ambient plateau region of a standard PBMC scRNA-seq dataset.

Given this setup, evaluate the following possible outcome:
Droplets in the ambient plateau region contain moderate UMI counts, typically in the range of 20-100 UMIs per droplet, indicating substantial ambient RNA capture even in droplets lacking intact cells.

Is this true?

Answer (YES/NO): YES